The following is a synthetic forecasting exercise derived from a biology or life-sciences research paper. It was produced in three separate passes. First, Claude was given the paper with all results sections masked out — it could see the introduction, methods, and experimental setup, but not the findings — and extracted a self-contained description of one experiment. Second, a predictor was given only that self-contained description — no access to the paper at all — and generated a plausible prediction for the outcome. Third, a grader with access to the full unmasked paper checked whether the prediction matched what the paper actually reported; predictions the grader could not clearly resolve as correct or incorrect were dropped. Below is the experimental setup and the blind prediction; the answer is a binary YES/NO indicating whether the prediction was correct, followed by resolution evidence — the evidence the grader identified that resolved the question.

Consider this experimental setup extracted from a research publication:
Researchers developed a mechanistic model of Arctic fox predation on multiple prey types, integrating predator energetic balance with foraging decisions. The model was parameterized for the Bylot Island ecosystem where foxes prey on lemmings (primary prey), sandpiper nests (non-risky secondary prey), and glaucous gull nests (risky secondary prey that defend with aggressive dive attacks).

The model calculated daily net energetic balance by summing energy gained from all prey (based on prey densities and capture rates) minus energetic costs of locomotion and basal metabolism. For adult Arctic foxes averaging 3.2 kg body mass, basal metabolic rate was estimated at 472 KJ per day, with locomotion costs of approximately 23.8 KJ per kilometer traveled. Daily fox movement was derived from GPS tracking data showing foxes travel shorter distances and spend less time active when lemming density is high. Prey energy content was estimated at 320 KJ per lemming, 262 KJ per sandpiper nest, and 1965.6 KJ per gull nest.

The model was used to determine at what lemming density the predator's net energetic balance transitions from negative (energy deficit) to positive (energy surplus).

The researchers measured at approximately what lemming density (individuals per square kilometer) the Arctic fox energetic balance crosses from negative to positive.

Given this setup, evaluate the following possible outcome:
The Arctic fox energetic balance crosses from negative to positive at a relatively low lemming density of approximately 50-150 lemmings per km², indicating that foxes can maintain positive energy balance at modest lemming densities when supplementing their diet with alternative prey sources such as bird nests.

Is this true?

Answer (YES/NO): YES